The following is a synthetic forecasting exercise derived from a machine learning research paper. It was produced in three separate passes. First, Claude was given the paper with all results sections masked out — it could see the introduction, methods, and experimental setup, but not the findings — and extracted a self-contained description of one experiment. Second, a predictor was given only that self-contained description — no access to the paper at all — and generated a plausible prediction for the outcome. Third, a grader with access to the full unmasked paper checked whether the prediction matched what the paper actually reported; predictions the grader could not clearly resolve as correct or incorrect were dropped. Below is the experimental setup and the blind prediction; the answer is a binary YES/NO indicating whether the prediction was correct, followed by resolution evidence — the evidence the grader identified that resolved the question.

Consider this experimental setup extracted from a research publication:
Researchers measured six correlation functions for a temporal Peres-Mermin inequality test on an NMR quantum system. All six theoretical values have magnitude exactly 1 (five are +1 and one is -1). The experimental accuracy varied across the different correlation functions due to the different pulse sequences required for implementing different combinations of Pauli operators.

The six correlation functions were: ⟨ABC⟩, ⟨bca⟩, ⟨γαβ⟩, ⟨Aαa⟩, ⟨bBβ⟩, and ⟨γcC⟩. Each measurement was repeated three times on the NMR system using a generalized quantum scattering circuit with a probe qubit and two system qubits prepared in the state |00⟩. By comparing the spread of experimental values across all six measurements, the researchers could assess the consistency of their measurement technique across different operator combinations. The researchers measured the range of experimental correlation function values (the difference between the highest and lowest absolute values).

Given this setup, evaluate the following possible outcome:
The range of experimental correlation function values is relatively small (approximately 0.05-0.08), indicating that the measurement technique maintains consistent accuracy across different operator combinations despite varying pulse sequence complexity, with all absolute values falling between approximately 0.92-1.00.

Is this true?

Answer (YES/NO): NO